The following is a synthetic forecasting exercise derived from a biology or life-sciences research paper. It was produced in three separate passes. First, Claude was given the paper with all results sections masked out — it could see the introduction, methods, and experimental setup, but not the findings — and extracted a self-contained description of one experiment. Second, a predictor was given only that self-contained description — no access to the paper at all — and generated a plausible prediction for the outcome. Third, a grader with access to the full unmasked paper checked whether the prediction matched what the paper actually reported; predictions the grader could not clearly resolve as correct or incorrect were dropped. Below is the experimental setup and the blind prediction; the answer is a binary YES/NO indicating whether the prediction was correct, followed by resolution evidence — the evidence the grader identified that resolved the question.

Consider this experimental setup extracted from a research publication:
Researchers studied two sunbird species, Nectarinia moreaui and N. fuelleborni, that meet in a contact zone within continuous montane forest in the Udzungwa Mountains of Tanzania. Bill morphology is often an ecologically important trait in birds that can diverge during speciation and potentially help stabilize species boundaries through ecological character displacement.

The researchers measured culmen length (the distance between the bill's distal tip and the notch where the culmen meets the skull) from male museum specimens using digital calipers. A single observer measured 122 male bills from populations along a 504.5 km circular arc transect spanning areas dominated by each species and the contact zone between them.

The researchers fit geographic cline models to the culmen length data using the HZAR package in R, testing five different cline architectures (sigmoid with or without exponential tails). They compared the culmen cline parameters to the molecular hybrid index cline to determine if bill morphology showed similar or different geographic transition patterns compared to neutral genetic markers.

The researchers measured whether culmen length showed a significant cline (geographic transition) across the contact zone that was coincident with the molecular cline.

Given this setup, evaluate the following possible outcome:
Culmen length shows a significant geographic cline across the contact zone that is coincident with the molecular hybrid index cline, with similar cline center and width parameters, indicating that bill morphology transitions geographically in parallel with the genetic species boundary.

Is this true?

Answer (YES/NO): NO